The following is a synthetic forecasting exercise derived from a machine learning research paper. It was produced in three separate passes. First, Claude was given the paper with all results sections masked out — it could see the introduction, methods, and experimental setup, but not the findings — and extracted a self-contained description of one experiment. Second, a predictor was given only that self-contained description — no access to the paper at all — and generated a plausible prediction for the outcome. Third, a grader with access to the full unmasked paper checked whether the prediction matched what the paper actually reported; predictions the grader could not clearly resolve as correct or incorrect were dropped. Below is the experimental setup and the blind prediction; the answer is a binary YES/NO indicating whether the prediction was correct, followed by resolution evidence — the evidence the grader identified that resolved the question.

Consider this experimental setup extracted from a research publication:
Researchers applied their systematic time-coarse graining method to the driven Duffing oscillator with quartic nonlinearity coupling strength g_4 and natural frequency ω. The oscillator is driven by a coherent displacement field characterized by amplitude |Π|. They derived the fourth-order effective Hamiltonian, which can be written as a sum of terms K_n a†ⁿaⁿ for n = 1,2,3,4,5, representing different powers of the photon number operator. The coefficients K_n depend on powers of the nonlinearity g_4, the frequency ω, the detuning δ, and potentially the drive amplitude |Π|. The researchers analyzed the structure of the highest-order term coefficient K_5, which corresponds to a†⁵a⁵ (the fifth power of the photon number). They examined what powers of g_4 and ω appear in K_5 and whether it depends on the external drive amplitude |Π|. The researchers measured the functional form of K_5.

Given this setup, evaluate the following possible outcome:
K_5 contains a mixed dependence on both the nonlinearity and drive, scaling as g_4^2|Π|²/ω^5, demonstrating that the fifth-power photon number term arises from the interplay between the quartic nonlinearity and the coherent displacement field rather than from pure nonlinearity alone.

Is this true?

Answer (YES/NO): NO